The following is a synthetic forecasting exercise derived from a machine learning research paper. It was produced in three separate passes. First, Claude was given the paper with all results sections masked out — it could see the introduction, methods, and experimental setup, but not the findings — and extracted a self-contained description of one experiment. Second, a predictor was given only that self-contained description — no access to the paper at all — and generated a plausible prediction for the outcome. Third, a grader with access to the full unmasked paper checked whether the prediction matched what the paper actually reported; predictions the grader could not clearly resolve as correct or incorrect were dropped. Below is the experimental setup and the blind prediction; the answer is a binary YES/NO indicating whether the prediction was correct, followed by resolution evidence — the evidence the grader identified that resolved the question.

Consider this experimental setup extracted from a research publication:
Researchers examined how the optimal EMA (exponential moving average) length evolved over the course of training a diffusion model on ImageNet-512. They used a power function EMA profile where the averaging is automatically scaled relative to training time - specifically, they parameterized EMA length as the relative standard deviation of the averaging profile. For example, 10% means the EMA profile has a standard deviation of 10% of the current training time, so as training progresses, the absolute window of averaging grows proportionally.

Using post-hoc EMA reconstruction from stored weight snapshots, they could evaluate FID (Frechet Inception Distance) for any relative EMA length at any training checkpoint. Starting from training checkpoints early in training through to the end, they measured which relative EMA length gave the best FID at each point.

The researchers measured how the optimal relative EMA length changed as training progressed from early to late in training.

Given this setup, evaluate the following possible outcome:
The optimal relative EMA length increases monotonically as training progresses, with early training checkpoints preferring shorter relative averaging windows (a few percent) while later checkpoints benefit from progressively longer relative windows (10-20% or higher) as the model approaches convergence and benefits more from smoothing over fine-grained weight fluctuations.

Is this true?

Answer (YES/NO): NO